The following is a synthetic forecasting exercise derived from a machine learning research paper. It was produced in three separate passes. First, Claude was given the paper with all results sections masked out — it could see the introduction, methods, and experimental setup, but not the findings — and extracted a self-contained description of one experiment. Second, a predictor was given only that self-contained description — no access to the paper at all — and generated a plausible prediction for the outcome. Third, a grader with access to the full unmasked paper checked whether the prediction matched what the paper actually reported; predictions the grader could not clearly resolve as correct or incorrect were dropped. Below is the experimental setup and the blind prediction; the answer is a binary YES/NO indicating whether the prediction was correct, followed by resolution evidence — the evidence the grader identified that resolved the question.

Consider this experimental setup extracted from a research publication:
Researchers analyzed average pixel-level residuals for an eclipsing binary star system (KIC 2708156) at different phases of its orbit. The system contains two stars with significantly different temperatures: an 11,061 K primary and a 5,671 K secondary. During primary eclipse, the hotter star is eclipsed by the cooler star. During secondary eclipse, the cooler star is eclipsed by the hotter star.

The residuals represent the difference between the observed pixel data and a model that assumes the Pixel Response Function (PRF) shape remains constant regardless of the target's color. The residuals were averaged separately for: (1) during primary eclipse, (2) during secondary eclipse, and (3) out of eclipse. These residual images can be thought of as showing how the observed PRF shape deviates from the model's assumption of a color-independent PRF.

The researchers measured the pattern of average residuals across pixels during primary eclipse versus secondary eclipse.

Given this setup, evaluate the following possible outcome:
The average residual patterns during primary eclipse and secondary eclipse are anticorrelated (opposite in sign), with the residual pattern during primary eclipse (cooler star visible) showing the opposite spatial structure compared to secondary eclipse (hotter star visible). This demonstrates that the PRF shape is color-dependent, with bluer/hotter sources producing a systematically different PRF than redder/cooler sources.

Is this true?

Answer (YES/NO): YES